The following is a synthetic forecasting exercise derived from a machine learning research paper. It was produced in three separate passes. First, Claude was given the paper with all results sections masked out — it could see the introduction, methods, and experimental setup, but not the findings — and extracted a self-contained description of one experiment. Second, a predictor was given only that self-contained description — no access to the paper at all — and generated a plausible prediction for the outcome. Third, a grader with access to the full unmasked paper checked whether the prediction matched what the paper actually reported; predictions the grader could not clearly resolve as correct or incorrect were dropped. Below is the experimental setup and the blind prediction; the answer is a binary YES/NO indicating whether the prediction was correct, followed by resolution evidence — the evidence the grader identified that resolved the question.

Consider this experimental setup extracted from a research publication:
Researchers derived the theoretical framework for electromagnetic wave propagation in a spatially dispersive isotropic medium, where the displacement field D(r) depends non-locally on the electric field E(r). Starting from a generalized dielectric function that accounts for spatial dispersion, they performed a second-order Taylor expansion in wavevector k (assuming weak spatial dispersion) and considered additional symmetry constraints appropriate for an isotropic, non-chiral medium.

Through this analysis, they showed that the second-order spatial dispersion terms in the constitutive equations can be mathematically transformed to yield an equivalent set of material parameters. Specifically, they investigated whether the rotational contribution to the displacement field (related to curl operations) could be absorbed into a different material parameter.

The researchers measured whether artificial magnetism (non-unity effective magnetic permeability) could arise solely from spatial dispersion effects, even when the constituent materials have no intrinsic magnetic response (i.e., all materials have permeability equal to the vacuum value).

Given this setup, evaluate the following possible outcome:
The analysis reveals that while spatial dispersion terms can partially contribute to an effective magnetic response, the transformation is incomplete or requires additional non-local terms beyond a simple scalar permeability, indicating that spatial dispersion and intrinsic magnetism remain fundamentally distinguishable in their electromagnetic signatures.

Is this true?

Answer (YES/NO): NO